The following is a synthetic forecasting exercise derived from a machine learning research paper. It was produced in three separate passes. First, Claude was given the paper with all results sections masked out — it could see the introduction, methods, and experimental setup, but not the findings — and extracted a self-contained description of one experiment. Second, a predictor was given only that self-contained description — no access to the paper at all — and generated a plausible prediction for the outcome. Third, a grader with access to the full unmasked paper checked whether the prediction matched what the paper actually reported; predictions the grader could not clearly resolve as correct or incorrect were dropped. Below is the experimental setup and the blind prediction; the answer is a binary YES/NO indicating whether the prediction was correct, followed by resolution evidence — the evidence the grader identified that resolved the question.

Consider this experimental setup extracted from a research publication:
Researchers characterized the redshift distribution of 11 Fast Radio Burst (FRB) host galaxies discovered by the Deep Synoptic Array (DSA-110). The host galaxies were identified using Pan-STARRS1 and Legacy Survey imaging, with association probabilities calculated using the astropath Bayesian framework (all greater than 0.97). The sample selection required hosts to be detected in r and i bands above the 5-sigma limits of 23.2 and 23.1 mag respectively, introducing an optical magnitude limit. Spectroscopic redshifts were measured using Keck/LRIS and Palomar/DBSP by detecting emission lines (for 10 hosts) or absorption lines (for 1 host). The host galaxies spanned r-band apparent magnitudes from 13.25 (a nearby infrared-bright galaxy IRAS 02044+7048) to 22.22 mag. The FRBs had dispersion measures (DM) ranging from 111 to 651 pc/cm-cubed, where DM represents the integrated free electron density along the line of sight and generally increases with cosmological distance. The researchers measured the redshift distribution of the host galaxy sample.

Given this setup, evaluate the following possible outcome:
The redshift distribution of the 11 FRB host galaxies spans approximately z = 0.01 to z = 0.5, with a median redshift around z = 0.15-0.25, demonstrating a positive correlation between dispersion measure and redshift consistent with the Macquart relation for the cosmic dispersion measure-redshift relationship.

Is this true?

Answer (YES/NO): NO